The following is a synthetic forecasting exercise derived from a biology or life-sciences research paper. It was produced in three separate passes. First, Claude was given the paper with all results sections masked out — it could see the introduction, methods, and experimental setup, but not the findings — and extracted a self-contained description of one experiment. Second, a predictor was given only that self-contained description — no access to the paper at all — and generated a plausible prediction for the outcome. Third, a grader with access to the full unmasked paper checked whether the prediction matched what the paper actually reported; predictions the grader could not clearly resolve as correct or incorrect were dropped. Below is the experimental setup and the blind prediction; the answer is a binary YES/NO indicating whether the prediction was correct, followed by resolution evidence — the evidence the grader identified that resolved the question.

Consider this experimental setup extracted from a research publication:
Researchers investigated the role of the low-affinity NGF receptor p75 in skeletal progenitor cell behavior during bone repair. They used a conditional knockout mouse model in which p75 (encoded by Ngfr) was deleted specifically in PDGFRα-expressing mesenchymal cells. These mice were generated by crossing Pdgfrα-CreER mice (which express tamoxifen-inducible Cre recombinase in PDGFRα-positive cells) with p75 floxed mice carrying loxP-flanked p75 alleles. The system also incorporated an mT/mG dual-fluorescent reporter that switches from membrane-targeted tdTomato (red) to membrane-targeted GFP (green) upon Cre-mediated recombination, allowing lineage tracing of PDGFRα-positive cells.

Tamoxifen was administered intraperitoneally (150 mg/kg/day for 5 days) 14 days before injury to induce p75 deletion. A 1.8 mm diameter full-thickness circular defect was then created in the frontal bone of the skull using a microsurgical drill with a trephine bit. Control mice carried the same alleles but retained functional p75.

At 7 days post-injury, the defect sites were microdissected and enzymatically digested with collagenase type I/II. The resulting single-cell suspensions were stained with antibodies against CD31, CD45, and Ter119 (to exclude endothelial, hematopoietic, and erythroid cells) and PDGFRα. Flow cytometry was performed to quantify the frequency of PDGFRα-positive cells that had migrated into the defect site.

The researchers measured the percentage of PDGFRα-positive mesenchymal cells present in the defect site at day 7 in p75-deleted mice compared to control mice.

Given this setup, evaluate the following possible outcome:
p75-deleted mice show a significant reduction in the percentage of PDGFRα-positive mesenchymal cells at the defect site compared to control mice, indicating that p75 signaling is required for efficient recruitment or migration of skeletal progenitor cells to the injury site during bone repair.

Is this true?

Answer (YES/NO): YES